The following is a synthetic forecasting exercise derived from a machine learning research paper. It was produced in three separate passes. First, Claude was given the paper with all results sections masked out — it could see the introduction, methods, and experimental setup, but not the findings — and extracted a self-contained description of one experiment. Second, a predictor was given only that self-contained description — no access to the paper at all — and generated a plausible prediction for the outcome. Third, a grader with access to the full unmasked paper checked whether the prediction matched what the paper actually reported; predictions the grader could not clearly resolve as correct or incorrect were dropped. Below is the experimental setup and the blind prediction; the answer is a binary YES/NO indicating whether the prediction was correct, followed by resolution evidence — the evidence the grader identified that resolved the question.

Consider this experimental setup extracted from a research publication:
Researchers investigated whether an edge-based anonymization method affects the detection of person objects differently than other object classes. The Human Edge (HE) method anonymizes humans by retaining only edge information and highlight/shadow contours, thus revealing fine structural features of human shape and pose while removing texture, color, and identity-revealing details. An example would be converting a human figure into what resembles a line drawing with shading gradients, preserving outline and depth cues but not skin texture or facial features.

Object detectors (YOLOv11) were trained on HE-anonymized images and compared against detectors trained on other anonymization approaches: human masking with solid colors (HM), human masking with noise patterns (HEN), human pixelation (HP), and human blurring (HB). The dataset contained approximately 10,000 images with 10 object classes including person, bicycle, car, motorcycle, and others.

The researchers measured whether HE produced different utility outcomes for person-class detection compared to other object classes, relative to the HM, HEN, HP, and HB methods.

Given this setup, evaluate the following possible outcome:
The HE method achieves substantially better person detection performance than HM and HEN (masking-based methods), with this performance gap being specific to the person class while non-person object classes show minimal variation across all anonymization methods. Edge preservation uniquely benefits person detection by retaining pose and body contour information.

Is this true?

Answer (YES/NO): NO